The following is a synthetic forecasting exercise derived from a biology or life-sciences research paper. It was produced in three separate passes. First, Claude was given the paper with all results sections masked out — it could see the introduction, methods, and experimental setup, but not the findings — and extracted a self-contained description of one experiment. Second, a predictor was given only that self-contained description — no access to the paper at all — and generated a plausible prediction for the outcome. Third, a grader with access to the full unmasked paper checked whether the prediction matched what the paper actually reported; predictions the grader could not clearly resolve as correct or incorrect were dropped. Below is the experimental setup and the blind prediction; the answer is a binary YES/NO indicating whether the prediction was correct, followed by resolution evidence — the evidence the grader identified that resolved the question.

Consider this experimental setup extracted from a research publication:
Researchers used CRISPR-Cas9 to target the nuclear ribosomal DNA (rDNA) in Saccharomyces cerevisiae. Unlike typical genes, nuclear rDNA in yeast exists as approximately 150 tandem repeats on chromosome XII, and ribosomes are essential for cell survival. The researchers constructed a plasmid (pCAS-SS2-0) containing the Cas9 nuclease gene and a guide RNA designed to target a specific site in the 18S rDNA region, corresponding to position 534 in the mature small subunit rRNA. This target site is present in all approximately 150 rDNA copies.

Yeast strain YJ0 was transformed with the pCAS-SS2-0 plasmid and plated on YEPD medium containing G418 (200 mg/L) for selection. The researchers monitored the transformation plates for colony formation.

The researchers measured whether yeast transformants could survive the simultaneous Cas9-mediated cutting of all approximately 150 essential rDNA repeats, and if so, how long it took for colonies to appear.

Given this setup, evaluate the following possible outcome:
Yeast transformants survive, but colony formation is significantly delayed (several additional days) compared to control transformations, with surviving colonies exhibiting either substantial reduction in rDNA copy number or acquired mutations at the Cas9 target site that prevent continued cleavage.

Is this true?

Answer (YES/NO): NO